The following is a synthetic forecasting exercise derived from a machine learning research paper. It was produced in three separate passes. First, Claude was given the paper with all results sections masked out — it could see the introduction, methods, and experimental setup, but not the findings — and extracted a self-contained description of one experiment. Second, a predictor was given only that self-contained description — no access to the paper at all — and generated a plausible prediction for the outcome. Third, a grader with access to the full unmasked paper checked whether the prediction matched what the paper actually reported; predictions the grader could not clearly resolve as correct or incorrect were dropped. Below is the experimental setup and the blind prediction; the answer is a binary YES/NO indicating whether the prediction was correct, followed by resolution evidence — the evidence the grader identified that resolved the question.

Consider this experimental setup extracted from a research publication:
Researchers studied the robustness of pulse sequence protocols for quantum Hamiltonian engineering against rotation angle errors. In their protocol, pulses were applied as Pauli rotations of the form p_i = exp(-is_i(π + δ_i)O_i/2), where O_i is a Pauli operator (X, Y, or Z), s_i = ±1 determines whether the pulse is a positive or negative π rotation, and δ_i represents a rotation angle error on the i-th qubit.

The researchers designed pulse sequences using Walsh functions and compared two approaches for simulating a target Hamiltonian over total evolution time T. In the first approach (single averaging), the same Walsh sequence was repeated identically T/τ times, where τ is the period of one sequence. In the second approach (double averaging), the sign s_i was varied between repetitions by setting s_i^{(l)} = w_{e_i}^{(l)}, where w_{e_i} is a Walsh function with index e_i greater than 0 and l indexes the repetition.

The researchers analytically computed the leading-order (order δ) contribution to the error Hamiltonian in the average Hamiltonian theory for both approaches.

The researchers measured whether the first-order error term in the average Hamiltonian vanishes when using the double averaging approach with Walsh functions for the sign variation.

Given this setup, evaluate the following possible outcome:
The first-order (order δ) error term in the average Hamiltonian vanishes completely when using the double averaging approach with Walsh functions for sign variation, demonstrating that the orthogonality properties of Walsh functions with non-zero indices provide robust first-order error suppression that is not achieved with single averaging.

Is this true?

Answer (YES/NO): YES